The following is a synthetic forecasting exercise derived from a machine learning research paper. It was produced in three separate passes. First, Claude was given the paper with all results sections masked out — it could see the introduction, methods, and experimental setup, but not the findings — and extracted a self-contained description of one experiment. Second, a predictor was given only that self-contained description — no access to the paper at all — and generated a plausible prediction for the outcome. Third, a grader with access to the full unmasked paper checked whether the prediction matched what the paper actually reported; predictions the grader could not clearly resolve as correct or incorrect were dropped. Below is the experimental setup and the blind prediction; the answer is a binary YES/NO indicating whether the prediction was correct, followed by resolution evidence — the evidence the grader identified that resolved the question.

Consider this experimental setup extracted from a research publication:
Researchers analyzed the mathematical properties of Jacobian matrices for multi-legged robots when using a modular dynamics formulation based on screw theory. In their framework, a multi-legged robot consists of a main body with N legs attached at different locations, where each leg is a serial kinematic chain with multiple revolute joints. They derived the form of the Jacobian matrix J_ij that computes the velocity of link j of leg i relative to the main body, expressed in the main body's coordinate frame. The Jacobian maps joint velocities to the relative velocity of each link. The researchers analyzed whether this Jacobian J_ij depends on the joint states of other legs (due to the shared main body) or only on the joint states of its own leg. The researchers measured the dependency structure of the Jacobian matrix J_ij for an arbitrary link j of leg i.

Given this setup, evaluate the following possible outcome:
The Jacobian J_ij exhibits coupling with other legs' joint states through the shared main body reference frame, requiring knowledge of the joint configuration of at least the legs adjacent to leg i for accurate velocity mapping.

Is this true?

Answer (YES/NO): NO